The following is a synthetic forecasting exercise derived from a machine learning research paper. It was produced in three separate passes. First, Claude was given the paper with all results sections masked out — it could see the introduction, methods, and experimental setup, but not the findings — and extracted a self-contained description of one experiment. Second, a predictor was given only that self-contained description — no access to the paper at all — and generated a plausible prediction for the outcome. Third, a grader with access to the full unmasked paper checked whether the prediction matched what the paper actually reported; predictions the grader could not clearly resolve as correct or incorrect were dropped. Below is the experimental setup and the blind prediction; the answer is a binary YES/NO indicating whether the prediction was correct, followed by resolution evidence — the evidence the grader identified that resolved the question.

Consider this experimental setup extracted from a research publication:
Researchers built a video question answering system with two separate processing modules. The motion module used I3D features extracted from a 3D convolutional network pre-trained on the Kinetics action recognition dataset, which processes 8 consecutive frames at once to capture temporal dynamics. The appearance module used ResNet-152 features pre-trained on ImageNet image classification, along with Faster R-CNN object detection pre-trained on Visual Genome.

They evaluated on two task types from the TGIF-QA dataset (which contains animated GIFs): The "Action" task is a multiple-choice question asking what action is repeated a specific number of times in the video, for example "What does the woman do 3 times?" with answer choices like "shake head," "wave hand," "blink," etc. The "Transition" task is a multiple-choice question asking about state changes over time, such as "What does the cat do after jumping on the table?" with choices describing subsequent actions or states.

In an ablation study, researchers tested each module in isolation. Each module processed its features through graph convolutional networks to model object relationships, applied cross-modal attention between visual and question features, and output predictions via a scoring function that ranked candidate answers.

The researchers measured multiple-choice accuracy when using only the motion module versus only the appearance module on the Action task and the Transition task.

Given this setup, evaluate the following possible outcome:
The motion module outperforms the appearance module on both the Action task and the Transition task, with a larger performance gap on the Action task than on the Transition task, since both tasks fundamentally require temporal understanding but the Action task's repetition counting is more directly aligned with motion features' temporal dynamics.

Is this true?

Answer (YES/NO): NO